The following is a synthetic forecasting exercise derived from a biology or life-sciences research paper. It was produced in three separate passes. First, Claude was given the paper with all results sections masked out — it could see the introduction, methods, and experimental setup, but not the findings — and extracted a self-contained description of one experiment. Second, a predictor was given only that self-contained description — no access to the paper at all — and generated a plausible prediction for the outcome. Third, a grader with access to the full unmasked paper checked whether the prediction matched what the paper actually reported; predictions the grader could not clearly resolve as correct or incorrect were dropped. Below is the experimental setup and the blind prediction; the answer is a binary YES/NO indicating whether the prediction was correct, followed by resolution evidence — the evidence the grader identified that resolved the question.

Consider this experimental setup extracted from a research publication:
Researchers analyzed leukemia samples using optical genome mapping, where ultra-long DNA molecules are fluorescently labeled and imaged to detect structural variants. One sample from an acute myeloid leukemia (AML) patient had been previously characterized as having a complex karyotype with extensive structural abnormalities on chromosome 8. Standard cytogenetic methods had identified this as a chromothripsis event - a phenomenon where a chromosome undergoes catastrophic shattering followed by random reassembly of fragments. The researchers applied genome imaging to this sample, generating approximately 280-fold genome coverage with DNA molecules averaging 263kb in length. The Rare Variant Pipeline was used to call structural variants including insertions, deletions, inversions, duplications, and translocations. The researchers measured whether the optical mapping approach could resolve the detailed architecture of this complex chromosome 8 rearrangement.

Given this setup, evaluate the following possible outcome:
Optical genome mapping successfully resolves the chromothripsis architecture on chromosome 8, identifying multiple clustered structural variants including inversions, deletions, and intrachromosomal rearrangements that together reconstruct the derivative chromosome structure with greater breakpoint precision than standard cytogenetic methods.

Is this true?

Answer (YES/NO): YES